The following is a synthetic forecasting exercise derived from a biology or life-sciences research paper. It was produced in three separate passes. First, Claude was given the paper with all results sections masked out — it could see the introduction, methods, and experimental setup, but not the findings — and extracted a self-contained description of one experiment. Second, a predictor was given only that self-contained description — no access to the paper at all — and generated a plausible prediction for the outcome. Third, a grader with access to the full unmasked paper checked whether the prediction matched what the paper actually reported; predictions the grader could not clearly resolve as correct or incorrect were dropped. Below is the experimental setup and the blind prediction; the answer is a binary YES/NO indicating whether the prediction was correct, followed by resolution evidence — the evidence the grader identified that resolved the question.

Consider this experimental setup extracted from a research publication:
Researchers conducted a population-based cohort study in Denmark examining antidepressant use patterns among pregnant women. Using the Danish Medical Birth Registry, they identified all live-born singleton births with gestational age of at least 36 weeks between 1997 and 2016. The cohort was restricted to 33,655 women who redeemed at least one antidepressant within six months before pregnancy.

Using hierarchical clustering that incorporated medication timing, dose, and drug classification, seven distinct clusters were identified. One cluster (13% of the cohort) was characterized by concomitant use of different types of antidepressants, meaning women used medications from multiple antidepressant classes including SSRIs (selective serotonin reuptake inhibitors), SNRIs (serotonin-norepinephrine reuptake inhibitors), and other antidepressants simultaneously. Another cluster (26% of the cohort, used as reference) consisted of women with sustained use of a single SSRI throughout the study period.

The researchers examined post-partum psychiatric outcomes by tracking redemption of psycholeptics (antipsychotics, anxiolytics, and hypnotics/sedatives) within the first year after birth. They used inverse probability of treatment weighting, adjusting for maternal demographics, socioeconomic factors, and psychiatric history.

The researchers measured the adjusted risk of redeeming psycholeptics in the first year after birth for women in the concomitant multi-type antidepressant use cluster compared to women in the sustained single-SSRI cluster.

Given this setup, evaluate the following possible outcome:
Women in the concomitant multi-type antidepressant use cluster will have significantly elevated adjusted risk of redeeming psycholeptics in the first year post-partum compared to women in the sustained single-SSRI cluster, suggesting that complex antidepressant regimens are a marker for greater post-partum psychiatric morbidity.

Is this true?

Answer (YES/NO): YES